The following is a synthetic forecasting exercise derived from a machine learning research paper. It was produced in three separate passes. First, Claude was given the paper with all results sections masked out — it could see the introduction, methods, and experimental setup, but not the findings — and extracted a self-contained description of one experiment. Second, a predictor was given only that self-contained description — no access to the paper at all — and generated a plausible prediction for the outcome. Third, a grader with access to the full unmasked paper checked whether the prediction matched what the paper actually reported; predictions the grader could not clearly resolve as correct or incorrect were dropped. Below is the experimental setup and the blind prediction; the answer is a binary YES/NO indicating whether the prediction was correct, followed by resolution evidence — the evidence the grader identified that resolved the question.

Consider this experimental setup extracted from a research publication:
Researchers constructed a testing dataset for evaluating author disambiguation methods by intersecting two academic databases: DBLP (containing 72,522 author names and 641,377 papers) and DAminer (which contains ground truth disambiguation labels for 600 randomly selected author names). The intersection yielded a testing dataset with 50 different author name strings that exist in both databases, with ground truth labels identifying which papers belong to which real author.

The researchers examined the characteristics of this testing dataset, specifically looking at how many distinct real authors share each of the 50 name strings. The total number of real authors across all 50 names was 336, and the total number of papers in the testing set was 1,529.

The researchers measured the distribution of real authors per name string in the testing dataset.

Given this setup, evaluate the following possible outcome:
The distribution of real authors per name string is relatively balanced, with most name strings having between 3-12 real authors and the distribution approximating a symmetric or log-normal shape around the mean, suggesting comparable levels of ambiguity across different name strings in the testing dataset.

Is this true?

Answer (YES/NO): NO